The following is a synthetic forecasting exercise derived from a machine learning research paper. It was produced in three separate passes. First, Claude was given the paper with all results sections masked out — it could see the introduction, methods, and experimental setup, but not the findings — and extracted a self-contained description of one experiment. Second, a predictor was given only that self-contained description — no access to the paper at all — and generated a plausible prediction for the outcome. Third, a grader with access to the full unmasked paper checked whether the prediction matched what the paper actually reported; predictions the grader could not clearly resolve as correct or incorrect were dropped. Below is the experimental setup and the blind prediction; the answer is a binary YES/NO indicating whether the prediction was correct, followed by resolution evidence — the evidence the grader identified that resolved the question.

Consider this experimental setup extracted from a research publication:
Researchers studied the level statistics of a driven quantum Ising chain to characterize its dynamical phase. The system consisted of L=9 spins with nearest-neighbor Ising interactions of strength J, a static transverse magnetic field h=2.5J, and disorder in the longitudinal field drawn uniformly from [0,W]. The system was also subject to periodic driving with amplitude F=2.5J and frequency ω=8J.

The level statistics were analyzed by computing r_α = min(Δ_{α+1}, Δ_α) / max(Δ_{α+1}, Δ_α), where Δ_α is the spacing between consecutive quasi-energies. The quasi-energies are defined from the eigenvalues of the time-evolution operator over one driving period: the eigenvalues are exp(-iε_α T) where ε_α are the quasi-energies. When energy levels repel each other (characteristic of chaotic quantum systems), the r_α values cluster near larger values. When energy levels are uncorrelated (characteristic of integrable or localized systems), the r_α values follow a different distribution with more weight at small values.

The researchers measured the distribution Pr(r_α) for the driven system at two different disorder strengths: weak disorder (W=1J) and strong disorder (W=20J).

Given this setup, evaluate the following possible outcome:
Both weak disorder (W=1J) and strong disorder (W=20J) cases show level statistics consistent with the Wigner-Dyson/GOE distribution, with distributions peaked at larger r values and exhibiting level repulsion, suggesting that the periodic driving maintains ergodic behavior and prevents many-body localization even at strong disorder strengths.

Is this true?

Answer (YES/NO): NO